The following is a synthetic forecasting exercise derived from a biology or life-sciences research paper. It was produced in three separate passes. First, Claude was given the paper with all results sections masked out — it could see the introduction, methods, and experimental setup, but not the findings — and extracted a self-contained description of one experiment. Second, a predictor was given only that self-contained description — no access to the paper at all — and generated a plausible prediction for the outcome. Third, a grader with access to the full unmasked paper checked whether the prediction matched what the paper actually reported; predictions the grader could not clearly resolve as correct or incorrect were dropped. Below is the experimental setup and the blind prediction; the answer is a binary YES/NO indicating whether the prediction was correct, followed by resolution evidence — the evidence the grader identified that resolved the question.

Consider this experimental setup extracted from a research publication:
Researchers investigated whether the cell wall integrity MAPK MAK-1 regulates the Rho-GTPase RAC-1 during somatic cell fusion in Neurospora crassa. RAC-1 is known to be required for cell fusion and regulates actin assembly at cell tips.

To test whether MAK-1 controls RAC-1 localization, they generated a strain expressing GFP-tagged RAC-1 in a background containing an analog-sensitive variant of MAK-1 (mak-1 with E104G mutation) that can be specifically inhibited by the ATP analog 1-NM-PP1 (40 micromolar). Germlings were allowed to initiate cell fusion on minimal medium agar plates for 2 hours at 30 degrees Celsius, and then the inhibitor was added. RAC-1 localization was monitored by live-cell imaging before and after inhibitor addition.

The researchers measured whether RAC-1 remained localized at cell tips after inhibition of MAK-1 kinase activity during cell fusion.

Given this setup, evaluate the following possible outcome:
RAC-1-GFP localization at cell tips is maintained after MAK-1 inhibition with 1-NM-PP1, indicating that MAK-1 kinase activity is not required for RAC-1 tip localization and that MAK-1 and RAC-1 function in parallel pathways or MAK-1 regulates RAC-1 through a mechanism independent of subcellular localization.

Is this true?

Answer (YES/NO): NO